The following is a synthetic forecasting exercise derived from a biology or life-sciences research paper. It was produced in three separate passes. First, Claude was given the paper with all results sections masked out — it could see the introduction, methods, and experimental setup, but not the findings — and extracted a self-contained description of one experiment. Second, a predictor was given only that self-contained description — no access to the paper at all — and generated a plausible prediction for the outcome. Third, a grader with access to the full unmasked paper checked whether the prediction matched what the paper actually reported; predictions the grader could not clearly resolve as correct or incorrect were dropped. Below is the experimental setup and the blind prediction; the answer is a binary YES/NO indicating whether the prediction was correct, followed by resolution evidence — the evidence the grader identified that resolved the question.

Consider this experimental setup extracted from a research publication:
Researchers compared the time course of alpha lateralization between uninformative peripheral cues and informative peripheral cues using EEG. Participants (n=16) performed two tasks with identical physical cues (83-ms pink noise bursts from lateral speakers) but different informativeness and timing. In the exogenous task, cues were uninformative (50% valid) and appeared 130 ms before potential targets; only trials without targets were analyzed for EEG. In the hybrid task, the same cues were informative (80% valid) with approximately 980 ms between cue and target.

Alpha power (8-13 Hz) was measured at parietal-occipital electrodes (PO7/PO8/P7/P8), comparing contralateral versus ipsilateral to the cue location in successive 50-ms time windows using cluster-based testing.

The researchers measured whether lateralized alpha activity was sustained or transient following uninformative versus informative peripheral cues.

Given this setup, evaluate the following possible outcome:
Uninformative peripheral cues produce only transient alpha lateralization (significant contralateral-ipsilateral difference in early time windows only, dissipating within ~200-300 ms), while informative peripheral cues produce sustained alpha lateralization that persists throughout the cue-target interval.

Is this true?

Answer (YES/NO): NO